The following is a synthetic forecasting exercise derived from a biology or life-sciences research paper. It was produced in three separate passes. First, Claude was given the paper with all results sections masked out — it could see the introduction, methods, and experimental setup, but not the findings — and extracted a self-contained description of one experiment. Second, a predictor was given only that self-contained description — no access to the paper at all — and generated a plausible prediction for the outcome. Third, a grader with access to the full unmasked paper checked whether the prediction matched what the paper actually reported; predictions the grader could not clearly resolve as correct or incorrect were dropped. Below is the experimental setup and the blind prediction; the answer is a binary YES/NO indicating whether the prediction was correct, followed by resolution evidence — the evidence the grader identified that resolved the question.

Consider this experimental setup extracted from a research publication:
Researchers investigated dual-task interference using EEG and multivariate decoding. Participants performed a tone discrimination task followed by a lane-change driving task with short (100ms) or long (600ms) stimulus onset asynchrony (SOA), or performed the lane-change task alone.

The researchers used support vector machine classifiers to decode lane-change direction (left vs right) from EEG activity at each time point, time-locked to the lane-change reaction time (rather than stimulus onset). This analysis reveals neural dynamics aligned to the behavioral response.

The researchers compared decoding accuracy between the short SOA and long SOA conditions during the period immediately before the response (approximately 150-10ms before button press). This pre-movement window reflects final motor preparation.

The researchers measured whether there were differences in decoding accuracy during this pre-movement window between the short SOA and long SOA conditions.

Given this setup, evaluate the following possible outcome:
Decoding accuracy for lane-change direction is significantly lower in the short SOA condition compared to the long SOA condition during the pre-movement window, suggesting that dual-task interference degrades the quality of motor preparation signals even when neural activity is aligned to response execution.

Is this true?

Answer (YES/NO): YES